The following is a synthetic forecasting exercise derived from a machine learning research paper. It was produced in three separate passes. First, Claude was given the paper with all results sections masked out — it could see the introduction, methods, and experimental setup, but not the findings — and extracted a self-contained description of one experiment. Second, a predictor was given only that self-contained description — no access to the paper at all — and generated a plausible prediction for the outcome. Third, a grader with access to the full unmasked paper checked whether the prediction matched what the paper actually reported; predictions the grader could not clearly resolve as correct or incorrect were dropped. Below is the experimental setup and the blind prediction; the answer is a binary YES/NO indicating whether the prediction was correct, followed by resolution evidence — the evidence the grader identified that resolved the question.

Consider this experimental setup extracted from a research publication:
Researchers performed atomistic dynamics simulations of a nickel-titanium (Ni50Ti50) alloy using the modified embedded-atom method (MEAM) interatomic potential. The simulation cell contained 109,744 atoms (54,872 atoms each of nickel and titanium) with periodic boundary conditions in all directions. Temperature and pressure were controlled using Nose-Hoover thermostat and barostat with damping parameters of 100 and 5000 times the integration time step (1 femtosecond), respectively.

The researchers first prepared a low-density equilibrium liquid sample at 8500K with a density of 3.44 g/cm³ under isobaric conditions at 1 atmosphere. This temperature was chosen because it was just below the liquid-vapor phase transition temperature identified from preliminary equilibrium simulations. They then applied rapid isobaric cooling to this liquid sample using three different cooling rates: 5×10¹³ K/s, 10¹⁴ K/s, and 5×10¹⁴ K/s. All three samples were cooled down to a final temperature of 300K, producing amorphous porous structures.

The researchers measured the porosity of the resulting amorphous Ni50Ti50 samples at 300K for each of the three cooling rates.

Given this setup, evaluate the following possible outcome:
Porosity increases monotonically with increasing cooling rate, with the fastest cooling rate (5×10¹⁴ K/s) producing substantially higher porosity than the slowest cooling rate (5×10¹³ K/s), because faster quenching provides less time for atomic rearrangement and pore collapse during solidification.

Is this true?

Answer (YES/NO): NO